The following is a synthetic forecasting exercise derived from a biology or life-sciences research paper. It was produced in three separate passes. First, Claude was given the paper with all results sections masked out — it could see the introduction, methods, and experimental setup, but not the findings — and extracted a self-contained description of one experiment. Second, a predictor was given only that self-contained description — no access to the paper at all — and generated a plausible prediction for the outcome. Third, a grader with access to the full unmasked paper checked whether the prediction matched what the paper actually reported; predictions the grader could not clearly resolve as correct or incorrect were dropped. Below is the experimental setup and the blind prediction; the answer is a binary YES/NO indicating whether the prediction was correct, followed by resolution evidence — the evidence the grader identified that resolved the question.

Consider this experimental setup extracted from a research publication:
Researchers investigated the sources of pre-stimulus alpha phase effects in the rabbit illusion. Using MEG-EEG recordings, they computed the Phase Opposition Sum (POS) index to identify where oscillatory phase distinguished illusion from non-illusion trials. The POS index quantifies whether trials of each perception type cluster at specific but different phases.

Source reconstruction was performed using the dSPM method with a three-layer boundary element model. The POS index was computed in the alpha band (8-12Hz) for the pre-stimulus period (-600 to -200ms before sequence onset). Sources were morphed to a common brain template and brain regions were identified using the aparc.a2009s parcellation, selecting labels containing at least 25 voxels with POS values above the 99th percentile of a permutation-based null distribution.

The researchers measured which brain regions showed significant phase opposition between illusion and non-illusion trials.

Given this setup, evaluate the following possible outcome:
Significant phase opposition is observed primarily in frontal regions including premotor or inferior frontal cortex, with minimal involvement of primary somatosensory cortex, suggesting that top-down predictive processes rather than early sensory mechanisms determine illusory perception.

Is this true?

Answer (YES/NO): NO